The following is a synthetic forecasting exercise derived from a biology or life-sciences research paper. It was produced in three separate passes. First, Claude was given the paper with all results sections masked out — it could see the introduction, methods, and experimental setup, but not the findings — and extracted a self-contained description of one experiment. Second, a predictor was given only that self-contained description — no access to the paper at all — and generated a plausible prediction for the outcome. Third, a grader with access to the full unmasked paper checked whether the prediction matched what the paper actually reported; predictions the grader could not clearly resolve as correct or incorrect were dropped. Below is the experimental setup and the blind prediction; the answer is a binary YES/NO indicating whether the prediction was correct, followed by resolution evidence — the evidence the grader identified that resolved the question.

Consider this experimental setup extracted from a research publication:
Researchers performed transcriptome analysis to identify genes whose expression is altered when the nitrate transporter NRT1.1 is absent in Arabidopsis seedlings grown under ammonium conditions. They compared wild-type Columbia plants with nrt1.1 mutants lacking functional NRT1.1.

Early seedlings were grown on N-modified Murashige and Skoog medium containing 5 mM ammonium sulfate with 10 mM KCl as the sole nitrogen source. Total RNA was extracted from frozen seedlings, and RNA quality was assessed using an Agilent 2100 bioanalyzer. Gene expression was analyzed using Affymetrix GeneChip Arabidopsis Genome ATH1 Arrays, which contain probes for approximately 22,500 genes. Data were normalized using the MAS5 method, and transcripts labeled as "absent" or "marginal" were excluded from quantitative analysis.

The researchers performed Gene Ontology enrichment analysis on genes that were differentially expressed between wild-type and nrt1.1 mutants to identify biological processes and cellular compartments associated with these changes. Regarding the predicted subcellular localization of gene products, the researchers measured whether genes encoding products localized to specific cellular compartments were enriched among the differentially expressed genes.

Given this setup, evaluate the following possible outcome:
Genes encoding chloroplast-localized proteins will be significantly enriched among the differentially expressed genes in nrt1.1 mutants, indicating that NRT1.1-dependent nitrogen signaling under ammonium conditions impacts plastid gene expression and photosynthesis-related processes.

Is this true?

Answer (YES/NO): NO